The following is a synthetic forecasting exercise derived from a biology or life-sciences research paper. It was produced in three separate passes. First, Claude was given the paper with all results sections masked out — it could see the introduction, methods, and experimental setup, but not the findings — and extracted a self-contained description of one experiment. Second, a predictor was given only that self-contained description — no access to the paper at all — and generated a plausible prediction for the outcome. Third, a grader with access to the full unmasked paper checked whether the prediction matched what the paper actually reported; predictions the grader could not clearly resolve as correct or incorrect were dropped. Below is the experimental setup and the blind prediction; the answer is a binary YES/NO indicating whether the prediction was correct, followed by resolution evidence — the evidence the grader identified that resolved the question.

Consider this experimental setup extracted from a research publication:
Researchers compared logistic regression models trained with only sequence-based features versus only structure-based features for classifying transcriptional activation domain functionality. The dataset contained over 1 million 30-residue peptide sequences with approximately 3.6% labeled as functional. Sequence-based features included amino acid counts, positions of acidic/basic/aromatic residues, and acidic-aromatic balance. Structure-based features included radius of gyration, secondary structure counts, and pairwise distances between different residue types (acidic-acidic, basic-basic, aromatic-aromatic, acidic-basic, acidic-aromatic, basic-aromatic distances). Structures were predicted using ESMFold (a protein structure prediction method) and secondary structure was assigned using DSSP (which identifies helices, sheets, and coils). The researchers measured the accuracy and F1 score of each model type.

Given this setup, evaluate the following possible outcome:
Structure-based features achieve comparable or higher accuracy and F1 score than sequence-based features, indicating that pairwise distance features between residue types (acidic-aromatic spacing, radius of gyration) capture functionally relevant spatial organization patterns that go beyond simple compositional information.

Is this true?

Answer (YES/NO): NO